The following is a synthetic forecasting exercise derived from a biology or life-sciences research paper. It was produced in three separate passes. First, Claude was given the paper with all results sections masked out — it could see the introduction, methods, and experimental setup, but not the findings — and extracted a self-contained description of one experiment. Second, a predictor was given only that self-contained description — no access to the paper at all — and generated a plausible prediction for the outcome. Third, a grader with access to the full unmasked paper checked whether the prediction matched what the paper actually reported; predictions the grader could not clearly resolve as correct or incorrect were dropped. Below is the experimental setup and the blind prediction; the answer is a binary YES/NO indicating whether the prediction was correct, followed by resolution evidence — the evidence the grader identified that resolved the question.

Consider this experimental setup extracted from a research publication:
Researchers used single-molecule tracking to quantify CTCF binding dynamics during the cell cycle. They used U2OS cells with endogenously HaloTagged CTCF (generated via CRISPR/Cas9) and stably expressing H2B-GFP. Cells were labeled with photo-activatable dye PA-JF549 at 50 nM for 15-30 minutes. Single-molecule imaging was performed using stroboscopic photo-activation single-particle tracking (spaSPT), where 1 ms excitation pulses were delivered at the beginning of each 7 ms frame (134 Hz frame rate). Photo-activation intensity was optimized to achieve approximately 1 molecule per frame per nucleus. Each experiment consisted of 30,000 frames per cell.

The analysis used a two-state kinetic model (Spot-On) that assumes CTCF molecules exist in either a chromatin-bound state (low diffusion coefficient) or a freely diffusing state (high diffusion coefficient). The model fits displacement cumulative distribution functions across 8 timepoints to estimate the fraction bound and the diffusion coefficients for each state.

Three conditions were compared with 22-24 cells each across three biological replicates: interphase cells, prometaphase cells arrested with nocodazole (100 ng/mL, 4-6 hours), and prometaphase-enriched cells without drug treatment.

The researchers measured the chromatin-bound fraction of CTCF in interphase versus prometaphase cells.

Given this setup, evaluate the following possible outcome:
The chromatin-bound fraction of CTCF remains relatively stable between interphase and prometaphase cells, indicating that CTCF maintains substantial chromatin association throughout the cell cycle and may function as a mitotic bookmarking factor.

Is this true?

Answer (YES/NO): NO